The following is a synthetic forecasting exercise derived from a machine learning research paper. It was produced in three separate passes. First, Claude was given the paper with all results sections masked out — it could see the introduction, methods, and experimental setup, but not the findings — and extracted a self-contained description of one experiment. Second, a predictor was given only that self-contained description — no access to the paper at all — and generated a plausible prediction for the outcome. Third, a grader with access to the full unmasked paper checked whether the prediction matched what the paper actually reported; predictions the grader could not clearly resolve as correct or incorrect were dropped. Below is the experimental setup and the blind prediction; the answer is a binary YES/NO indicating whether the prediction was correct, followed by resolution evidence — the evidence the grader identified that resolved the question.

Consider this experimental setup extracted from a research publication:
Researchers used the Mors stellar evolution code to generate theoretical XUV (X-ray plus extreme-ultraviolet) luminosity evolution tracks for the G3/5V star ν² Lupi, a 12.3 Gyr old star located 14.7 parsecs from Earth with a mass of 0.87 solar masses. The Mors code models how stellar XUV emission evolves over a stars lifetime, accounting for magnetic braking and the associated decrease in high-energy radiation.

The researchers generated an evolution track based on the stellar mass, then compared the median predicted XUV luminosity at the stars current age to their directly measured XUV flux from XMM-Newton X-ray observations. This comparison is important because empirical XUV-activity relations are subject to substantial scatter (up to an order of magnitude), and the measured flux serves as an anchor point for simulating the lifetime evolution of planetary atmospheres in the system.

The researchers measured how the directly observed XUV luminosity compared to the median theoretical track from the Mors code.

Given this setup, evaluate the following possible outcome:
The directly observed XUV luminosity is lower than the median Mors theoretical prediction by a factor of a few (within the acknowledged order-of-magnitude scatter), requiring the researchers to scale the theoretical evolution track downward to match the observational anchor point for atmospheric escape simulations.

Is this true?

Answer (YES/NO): YES